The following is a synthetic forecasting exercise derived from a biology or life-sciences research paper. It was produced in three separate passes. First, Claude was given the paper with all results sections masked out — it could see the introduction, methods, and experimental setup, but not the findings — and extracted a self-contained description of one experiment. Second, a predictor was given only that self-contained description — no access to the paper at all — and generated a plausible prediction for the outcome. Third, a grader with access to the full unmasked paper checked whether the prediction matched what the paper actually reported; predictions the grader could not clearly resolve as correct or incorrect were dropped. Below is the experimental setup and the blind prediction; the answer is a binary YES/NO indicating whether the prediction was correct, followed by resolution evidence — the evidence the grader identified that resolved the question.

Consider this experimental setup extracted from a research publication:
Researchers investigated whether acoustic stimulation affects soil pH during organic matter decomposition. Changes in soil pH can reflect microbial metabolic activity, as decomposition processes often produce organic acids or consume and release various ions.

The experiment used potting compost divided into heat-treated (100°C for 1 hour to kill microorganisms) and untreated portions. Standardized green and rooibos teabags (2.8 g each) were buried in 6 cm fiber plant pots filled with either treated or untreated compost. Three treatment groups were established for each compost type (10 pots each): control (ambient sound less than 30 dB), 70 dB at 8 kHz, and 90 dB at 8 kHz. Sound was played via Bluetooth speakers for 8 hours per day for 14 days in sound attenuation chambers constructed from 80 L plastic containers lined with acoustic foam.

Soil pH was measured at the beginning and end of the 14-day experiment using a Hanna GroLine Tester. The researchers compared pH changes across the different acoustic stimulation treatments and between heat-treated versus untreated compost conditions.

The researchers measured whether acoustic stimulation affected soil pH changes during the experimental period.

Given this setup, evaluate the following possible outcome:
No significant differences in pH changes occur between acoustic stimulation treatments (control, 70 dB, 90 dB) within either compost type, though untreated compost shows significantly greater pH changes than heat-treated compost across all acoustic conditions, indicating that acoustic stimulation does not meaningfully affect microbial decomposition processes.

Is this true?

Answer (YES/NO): NO